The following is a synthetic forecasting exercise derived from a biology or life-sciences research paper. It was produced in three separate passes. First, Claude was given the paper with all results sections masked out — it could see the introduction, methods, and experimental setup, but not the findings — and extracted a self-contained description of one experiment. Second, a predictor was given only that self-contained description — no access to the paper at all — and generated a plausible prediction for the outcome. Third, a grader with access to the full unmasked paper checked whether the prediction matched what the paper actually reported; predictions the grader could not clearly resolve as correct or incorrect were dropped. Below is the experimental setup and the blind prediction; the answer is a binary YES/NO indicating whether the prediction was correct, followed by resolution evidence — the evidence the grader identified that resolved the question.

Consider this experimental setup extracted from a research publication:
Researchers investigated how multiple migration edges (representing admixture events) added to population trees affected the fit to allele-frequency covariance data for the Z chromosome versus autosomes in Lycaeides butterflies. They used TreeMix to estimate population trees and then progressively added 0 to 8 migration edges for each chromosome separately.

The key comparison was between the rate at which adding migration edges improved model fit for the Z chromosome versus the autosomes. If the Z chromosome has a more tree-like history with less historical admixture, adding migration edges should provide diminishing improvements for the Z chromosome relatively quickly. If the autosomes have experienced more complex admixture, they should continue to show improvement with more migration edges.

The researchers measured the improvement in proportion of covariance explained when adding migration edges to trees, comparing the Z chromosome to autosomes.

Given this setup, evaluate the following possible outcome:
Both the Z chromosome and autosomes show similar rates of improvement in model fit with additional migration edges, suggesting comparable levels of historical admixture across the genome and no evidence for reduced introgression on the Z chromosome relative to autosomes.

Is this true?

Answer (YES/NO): NO